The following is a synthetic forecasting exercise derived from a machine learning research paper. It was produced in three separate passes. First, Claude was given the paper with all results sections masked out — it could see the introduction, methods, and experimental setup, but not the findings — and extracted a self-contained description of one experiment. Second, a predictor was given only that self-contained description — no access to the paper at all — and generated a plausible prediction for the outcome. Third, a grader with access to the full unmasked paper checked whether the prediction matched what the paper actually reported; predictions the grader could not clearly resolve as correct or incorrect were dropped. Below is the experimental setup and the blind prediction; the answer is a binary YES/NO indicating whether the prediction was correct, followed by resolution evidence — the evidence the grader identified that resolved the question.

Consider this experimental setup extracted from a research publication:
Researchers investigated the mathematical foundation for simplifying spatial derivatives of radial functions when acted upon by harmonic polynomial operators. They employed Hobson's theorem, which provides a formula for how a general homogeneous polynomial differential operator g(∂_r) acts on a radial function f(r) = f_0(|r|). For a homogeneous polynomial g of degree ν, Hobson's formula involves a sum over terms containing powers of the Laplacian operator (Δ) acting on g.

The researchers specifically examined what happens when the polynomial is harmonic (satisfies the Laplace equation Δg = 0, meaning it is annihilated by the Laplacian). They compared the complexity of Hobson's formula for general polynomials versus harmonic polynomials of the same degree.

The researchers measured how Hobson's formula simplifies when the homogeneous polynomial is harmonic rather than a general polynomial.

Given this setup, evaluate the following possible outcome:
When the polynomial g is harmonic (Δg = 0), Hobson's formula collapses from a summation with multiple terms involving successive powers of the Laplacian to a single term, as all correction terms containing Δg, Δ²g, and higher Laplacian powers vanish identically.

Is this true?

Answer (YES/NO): YES